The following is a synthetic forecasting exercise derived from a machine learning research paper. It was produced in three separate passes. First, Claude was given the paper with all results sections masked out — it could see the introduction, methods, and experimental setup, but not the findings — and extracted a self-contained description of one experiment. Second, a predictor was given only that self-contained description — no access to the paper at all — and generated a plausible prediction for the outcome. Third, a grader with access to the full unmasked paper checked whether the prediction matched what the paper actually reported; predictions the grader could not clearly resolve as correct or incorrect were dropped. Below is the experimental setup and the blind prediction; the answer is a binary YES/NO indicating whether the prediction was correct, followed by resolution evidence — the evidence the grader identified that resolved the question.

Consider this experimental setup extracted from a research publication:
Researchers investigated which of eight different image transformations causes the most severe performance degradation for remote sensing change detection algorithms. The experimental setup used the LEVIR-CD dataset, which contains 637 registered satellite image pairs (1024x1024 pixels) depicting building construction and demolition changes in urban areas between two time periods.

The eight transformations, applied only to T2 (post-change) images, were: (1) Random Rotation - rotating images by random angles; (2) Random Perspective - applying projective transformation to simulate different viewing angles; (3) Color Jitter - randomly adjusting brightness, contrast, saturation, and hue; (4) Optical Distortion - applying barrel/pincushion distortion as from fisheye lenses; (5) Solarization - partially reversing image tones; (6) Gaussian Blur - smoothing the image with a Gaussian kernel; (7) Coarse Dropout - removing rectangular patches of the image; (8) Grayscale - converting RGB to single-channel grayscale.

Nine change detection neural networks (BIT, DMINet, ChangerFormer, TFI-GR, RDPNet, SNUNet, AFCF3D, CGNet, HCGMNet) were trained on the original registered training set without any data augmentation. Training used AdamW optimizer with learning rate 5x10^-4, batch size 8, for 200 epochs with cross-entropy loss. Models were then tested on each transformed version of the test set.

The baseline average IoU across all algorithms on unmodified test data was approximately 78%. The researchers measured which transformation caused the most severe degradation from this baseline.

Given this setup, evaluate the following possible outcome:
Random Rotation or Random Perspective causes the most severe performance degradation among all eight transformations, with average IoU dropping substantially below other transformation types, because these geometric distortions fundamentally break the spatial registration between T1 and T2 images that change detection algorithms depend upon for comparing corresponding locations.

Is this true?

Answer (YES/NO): YES